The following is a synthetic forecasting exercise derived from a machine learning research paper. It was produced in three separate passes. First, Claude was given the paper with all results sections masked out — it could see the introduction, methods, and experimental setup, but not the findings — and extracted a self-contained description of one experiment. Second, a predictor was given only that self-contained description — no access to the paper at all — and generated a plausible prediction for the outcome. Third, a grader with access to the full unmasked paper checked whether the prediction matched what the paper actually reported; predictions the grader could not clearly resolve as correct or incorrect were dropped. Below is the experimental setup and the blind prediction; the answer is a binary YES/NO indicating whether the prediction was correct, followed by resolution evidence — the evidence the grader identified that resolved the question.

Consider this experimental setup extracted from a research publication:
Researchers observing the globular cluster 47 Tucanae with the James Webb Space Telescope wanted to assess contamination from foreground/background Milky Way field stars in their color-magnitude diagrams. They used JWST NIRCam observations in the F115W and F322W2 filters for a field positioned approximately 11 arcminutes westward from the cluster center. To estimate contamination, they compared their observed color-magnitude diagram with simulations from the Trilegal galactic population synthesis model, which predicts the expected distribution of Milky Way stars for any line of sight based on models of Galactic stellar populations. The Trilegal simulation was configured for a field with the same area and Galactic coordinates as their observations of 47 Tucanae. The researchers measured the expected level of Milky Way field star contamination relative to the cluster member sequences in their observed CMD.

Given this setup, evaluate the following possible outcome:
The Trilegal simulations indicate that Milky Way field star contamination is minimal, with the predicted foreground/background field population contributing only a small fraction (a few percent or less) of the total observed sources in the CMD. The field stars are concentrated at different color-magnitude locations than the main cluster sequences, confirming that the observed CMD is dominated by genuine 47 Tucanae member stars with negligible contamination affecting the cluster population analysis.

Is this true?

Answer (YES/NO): YES